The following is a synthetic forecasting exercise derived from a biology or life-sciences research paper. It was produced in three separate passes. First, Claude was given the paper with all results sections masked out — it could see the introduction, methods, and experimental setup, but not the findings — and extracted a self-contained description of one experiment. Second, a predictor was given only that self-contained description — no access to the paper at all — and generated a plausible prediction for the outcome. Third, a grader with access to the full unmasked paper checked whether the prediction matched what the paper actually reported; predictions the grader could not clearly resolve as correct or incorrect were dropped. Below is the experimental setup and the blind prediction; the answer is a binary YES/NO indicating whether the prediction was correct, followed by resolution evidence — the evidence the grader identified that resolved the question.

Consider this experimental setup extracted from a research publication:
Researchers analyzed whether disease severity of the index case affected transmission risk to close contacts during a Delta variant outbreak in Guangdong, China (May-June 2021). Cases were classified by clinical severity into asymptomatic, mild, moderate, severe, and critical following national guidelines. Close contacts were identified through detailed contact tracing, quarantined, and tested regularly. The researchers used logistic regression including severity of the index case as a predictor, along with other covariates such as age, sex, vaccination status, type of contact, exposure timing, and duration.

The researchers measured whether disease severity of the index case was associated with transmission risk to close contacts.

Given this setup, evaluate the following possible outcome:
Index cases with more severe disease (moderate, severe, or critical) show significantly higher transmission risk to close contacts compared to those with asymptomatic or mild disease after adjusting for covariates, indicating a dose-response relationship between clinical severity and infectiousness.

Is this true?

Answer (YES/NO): NO